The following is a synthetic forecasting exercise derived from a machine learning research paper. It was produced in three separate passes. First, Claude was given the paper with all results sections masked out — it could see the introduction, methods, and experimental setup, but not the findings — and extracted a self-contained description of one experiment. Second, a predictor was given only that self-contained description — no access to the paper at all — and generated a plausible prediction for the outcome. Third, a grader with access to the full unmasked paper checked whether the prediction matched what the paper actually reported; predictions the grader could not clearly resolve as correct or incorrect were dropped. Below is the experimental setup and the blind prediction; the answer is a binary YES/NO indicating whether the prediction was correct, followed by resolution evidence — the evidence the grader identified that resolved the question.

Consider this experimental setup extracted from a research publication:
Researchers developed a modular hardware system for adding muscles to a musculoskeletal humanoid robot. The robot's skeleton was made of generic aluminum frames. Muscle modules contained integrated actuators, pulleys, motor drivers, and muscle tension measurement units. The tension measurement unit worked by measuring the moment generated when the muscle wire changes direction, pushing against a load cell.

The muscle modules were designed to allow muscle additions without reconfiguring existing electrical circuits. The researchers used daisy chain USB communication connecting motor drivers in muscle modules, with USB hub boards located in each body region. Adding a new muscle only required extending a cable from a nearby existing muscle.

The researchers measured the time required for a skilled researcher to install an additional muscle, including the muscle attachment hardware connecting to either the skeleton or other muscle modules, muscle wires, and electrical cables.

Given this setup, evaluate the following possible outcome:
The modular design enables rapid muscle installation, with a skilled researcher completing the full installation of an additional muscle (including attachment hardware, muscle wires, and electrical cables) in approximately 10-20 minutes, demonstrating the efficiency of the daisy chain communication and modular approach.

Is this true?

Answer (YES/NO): NO